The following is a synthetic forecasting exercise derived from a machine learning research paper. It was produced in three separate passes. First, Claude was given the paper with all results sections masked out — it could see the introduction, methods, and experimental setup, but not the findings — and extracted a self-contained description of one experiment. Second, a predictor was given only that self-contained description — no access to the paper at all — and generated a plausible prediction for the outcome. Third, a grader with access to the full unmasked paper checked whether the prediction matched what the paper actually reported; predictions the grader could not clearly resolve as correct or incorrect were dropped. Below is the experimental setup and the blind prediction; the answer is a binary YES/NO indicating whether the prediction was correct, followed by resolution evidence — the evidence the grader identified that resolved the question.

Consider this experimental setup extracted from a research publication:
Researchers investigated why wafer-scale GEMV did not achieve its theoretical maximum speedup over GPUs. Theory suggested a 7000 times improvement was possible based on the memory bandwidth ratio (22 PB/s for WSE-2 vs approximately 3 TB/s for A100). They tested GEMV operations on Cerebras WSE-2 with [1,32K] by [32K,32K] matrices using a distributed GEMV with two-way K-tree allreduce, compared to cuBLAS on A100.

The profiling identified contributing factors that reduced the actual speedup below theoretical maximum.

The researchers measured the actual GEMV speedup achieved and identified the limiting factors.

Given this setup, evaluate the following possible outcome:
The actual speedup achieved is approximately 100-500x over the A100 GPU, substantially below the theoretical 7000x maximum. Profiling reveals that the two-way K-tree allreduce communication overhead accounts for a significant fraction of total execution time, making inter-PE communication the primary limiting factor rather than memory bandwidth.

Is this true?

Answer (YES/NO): NO